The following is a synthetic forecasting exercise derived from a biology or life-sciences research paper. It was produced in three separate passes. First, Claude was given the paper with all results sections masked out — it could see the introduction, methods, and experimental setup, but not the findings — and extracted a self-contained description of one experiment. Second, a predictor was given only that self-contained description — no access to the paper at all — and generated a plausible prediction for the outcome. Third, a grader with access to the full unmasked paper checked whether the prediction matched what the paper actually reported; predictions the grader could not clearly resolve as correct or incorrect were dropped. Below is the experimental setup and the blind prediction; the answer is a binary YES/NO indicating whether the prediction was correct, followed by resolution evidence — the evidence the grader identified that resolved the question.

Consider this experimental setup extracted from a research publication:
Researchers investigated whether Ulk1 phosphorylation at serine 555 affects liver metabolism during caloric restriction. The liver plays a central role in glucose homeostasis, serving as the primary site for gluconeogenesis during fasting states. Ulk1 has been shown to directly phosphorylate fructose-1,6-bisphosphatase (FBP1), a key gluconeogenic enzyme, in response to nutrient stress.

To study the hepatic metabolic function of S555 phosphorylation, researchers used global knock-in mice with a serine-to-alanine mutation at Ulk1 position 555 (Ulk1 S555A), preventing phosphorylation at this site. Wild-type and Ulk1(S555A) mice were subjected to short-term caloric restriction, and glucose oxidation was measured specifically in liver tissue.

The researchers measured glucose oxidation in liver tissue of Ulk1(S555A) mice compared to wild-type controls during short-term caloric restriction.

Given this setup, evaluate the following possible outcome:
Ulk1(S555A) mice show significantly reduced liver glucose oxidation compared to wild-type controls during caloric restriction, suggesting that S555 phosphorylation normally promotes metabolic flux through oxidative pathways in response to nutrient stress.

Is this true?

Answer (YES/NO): YES